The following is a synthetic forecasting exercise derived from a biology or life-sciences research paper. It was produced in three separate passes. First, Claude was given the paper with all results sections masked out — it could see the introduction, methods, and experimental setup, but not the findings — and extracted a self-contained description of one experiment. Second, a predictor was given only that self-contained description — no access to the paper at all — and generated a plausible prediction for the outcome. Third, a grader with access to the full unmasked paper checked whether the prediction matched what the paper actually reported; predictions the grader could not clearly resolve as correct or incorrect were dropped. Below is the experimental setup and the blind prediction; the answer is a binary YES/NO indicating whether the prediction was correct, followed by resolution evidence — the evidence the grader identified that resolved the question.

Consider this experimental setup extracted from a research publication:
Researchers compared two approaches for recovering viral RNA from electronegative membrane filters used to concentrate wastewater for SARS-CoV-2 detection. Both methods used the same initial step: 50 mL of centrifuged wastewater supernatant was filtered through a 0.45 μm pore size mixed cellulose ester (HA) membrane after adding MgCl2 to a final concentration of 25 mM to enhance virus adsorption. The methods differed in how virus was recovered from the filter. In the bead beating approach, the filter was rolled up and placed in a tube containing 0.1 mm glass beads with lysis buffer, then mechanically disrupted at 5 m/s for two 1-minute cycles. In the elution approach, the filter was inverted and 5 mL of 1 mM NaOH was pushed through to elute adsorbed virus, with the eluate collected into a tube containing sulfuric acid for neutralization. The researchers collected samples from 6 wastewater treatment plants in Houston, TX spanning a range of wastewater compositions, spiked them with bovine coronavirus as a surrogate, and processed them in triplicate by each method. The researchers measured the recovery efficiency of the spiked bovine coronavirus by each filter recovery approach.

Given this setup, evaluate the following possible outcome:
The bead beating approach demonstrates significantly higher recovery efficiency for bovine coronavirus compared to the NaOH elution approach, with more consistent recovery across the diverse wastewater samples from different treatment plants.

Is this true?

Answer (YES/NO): YES